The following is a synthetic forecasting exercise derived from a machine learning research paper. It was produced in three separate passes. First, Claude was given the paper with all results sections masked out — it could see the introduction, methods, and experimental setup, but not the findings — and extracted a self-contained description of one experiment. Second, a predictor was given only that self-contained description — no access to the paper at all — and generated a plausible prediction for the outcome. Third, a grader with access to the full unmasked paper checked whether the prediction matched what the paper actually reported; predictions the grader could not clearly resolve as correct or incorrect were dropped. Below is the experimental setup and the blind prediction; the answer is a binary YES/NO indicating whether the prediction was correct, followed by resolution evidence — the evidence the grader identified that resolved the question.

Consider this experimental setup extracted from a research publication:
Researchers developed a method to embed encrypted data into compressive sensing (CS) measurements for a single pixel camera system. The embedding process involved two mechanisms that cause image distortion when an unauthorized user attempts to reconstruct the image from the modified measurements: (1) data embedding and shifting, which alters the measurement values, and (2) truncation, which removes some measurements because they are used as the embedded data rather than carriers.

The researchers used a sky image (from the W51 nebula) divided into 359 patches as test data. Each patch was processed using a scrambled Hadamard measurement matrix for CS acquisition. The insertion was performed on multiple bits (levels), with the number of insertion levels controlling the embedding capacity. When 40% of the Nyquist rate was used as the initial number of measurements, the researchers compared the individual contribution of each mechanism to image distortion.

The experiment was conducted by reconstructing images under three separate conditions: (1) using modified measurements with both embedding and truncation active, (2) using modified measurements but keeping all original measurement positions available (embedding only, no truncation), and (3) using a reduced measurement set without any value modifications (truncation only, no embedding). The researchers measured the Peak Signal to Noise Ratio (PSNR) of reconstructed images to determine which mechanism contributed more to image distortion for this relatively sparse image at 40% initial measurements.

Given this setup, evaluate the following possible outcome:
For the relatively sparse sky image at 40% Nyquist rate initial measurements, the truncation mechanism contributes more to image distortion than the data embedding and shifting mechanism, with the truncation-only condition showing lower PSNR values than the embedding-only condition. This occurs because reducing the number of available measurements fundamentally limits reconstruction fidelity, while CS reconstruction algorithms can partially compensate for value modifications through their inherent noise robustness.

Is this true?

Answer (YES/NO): NO